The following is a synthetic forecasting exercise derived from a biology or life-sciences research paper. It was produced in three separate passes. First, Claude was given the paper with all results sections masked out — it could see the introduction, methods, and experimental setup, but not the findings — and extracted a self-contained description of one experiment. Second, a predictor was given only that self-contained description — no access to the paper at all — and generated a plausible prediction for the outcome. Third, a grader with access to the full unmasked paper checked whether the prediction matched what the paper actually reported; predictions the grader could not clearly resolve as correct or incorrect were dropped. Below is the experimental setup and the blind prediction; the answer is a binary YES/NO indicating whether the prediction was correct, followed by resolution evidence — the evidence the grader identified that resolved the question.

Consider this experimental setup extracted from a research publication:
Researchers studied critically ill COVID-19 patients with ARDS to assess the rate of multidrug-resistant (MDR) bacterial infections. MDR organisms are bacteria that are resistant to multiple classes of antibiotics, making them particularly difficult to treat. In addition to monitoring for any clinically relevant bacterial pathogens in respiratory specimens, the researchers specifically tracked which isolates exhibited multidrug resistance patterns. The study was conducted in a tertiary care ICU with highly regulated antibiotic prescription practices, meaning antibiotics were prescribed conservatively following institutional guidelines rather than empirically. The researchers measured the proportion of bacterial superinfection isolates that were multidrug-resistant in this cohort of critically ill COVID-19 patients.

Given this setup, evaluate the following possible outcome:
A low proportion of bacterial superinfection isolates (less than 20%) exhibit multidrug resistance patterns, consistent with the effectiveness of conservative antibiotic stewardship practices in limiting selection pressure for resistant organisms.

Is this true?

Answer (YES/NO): NO